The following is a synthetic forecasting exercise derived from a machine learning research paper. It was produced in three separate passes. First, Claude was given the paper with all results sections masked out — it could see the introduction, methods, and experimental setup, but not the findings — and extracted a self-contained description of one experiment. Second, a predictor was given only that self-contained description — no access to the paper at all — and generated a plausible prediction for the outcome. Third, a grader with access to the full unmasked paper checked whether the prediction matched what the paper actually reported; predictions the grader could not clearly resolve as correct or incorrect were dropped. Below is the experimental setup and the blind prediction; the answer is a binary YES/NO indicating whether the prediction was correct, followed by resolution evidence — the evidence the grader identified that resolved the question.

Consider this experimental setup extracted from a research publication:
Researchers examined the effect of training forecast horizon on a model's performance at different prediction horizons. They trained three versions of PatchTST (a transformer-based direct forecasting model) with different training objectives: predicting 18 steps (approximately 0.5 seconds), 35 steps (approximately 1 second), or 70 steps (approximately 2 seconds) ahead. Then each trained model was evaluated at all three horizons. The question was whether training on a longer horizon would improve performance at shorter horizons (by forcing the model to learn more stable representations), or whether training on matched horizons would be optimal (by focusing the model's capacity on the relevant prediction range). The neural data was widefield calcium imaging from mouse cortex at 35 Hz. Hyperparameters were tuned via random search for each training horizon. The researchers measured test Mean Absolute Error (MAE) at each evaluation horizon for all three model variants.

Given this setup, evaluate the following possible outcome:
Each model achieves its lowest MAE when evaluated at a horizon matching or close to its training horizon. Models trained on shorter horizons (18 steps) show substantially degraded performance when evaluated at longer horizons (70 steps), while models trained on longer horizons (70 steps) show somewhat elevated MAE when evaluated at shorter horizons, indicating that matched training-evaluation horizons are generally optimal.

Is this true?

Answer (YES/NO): NO